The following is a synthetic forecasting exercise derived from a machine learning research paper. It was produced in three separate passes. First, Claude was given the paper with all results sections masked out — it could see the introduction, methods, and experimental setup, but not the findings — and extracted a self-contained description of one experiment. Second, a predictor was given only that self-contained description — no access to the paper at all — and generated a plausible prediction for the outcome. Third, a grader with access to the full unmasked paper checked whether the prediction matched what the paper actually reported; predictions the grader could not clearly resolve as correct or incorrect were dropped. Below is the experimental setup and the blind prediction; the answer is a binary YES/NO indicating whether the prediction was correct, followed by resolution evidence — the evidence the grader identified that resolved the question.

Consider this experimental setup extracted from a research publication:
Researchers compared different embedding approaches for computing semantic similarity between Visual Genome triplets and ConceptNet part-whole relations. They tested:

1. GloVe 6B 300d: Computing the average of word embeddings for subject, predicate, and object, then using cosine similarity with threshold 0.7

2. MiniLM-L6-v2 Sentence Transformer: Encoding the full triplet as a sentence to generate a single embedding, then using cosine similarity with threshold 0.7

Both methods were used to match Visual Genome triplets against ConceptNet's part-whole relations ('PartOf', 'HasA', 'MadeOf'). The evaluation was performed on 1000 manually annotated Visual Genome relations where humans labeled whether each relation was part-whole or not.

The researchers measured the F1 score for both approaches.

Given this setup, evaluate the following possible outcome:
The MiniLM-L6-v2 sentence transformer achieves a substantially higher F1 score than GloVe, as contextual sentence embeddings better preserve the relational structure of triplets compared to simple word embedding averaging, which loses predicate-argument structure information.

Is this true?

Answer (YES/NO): NO